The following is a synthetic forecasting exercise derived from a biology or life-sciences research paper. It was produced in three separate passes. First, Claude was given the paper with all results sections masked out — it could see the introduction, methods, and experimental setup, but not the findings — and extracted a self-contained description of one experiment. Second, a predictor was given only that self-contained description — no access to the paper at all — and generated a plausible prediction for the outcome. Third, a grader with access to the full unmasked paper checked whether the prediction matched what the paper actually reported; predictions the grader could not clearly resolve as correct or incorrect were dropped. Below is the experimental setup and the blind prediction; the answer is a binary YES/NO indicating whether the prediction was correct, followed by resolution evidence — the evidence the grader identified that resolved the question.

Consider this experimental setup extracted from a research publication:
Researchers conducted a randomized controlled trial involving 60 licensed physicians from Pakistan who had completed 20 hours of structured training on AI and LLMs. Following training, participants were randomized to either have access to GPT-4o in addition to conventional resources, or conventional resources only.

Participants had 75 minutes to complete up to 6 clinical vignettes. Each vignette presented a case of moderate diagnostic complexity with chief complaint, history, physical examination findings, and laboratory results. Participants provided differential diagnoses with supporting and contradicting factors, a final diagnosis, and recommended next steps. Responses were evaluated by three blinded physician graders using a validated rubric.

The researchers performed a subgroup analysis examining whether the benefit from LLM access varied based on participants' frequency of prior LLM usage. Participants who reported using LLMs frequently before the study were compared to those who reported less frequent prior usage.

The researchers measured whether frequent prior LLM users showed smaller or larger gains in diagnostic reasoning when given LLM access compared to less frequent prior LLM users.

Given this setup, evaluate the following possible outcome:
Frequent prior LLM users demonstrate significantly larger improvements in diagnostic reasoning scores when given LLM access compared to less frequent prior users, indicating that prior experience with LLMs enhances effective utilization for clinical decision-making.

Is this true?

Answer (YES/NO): NO